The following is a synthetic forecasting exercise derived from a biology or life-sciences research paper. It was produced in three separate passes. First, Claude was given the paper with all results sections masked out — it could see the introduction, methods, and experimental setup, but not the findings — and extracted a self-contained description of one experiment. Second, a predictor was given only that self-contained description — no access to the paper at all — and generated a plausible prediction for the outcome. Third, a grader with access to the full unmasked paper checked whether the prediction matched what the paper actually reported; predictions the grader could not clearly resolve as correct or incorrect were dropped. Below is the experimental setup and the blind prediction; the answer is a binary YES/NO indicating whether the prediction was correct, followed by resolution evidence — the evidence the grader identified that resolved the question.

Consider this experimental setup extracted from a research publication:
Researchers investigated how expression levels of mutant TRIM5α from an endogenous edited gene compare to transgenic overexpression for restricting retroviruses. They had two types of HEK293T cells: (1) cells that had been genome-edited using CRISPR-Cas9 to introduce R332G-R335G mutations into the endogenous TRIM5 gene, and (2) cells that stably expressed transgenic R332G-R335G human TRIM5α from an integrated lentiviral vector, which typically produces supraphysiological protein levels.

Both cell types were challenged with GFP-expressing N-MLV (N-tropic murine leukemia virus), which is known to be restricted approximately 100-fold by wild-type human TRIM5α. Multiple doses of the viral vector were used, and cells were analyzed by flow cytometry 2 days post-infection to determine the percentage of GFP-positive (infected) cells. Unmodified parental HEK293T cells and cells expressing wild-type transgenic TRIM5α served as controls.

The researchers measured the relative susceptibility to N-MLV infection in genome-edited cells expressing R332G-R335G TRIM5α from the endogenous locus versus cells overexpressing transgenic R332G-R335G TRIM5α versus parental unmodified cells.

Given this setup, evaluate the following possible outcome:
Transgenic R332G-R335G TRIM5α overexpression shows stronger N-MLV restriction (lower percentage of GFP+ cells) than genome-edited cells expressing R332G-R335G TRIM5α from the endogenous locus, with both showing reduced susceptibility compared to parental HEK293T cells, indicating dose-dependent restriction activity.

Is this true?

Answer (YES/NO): NO